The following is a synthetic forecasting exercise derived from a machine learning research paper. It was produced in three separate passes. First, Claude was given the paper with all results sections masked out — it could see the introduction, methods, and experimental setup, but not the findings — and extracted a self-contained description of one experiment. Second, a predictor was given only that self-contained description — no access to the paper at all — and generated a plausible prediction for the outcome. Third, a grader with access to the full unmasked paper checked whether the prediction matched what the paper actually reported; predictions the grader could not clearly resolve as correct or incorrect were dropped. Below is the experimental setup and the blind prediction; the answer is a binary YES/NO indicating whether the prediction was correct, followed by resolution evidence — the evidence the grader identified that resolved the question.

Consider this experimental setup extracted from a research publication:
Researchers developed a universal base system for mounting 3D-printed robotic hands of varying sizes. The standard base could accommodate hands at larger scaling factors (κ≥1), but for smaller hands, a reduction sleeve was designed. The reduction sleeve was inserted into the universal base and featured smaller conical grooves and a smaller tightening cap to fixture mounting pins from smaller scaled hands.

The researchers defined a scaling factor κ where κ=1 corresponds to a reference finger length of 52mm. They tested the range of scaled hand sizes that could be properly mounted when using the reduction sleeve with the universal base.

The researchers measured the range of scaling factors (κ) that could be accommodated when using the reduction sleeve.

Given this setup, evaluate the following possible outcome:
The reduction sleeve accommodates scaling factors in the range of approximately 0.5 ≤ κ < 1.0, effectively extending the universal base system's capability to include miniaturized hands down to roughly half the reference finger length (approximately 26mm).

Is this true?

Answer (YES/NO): NO